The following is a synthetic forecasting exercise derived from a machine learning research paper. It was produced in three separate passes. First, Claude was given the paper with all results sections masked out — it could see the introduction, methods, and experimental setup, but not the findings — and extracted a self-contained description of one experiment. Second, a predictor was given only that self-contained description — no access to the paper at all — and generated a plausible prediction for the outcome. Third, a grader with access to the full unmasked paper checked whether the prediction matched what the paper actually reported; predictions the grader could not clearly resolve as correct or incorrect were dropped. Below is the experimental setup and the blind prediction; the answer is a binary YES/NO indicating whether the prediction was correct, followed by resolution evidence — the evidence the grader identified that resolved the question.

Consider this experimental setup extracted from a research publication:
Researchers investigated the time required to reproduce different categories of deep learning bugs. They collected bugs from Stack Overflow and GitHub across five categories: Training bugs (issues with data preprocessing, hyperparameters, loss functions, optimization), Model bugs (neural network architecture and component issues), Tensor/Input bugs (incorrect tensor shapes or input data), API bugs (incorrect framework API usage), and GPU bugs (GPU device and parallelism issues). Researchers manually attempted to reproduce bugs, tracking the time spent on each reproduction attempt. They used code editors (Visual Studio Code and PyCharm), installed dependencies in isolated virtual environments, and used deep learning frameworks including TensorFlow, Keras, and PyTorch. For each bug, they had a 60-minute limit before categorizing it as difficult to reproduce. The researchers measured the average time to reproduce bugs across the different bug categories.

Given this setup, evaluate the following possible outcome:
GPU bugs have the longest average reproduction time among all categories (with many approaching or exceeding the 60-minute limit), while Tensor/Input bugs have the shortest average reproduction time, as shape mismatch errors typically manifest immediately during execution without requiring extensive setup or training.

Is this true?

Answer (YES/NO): YES